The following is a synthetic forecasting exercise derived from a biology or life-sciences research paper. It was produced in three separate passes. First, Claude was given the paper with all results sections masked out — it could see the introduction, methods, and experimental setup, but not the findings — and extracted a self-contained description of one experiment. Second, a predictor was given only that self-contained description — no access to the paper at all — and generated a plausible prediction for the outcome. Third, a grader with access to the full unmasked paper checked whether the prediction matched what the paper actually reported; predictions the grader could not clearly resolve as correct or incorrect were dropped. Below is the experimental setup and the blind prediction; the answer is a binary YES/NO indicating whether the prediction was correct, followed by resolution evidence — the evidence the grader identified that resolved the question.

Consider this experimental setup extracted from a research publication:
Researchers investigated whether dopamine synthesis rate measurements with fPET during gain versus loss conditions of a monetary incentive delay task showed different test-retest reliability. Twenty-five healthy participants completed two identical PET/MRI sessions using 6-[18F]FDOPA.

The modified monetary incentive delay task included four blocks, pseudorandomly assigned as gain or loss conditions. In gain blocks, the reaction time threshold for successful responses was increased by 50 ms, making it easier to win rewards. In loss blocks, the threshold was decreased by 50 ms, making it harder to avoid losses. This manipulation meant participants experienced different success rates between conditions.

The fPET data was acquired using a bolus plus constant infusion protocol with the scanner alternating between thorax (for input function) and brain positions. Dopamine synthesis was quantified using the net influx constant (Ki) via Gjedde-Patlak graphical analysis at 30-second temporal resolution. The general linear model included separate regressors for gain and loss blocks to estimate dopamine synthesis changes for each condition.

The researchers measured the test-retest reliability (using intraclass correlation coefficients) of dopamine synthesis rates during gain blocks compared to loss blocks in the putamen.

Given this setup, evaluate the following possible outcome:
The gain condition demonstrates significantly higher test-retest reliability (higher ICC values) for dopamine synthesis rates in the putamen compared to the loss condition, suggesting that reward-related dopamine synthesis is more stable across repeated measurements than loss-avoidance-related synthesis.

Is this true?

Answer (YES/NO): YES